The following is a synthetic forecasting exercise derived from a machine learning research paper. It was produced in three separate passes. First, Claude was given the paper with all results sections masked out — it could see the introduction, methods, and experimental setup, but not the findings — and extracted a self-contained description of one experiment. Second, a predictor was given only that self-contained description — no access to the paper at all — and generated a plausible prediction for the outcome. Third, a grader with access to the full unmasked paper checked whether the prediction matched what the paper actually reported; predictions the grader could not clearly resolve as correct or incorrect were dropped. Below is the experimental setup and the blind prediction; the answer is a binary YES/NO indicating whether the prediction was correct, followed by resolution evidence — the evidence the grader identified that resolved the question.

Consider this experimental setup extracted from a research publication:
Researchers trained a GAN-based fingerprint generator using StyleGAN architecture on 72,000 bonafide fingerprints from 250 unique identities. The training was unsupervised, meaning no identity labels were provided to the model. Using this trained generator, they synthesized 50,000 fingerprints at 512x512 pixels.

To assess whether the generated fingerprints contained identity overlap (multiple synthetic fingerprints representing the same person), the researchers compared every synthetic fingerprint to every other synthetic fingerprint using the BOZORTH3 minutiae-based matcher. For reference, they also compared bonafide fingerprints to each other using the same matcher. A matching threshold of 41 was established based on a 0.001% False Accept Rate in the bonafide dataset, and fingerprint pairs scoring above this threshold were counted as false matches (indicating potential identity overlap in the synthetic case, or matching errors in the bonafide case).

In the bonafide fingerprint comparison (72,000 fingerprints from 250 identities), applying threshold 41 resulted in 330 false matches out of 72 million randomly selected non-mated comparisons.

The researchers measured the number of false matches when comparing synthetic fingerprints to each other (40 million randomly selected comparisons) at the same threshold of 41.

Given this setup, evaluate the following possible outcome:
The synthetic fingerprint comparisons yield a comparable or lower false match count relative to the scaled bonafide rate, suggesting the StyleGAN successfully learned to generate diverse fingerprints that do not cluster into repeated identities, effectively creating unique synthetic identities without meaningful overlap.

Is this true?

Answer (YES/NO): NO